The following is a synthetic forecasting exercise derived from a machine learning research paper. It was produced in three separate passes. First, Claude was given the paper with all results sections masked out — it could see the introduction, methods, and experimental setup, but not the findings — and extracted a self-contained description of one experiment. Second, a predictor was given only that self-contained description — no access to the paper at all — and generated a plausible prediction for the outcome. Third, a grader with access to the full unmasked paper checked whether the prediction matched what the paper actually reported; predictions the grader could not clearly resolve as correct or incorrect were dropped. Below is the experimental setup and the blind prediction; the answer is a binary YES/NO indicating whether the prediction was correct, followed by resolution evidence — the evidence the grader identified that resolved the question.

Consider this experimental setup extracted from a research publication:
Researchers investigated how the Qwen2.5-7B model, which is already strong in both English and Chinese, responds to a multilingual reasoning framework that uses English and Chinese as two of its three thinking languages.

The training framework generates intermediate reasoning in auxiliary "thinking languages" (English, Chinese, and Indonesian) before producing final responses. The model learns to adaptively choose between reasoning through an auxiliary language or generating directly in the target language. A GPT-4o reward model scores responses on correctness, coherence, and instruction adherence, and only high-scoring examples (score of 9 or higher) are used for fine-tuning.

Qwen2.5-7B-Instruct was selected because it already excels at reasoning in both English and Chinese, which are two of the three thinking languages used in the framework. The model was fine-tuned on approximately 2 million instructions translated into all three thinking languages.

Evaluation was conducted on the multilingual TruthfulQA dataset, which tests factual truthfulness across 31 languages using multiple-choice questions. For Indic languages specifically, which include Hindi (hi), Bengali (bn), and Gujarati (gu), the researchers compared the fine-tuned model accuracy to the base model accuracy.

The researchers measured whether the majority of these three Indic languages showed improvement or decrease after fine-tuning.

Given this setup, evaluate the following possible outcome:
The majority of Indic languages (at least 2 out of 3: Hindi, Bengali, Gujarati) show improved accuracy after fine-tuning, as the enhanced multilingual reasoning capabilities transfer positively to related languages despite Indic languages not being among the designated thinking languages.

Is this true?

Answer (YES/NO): NO